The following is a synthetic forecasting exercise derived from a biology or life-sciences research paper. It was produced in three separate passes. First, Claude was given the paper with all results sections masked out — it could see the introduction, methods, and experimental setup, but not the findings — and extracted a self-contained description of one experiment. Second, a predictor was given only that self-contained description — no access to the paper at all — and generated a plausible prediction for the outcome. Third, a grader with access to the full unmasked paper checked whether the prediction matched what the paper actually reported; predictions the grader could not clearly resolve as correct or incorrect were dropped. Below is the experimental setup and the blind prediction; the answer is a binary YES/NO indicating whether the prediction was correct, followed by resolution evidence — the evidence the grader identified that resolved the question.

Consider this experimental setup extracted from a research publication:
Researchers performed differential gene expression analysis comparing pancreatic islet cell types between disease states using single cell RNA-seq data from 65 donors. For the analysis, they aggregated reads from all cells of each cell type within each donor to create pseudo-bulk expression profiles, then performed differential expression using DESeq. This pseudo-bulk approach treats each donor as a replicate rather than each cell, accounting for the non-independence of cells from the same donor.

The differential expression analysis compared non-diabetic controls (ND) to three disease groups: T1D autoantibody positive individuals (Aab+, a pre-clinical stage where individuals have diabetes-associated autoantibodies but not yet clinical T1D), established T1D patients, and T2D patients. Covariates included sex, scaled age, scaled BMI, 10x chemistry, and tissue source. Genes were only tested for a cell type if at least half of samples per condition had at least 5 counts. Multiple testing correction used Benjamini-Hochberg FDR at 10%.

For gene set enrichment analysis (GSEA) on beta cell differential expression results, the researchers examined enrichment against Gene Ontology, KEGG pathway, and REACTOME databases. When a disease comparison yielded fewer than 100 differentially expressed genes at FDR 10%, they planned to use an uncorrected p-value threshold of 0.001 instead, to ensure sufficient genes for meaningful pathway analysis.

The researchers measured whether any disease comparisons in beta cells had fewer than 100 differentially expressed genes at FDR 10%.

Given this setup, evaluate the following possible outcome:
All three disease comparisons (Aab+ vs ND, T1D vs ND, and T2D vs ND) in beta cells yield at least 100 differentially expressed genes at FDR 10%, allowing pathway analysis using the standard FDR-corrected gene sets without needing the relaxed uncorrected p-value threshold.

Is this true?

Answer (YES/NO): NO